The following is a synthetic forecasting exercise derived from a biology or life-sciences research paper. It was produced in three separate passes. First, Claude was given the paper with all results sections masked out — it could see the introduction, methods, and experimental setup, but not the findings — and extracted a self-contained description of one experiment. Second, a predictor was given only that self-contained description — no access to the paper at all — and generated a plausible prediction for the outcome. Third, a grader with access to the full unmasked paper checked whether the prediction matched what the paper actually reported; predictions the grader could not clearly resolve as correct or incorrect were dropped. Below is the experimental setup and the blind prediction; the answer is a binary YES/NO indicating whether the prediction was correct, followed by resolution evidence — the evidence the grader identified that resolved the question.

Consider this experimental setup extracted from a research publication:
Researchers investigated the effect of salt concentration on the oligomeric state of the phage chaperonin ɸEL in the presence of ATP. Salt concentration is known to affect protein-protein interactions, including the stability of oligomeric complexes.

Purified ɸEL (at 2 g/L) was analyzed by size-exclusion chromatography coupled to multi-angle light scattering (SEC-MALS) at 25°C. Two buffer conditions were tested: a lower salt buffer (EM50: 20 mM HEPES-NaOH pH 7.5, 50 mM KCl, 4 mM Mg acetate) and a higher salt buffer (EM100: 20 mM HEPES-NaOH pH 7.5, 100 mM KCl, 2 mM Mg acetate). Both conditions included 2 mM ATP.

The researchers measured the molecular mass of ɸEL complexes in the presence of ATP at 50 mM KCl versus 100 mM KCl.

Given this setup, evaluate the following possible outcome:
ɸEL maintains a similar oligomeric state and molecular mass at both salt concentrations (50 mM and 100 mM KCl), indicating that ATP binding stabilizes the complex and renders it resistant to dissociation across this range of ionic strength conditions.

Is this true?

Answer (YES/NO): NO